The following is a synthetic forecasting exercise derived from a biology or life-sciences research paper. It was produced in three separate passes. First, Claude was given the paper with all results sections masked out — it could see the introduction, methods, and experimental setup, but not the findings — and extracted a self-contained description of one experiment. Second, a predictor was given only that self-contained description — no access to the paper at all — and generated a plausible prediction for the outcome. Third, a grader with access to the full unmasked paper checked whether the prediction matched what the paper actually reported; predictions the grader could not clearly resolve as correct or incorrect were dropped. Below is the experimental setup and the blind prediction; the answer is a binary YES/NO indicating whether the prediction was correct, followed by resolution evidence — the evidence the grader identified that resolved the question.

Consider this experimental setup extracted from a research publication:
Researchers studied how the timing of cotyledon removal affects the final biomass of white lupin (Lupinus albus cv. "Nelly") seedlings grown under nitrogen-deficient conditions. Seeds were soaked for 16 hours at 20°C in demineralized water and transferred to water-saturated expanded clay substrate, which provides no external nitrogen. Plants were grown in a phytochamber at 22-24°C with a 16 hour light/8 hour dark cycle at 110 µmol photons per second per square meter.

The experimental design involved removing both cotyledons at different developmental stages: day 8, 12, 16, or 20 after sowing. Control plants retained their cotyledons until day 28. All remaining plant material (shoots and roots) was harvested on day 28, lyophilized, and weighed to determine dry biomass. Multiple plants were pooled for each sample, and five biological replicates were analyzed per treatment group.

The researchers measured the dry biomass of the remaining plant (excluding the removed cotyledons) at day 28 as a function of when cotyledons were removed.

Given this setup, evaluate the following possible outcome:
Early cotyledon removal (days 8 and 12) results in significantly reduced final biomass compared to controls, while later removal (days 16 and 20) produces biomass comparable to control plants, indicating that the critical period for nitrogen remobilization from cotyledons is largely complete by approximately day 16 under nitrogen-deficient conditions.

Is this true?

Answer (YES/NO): NO